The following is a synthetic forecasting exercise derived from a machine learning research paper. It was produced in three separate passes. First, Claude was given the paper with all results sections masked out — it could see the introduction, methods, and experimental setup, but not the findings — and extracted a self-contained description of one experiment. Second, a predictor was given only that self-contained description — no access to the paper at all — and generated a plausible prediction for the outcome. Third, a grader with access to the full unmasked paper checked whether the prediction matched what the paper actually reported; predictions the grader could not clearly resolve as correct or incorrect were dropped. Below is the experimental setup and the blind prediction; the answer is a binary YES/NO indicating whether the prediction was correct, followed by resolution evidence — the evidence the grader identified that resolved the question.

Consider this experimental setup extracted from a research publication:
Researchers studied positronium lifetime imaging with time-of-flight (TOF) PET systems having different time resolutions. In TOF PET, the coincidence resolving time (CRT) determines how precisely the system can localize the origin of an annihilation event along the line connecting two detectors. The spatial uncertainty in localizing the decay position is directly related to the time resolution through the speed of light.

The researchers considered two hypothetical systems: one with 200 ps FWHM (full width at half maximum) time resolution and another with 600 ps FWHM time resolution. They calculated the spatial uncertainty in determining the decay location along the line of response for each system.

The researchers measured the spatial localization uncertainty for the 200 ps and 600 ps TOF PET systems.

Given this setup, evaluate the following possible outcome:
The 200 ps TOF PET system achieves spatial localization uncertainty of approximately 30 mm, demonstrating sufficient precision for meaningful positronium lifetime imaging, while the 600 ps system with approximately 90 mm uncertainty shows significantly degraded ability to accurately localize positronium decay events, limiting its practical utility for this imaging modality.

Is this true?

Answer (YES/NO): NO